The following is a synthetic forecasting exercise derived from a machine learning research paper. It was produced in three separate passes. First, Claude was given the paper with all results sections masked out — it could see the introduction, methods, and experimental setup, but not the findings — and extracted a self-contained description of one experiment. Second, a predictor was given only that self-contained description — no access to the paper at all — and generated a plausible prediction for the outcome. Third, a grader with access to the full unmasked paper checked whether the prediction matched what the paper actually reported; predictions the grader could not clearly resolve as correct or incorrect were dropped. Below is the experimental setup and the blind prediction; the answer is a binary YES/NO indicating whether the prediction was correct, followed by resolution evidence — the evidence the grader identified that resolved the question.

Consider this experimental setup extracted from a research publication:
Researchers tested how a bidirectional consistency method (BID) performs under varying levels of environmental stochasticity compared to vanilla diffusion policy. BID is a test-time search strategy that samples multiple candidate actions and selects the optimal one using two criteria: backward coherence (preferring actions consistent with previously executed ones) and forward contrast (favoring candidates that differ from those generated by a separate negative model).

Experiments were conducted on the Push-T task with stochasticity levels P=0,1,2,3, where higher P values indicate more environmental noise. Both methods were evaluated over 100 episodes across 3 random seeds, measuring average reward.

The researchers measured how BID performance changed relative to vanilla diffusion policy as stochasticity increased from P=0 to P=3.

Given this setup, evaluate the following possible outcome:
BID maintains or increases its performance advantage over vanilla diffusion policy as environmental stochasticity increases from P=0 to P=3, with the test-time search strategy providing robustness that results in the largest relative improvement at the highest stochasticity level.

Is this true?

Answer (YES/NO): NO